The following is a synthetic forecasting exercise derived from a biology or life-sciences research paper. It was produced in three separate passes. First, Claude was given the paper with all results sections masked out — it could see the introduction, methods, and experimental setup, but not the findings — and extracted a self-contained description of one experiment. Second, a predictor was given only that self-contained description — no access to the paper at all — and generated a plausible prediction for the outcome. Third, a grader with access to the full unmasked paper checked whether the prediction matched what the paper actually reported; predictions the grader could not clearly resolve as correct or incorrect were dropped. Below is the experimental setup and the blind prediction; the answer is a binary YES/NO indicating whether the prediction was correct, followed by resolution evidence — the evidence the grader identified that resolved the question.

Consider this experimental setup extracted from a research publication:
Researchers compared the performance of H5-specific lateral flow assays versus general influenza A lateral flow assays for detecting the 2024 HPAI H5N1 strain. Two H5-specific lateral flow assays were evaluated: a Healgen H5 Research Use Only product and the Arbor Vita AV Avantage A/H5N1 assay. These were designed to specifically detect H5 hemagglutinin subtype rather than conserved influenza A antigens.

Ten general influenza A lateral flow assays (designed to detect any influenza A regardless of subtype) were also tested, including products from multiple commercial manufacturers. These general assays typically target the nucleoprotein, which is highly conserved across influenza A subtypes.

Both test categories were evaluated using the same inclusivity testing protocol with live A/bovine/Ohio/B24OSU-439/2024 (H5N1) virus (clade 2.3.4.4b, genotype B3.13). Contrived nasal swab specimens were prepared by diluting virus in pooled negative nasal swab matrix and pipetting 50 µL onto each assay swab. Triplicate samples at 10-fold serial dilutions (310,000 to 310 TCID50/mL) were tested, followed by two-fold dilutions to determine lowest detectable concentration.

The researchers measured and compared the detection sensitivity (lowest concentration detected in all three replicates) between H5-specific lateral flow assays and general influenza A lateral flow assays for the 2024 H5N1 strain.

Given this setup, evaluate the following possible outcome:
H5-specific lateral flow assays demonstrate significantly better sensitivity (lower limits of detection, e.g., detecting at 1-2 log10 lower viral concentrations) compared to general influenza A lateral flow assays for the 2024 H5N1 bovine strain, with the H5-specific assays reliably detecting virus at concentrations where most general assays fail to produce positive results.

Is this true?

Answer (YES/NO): NO